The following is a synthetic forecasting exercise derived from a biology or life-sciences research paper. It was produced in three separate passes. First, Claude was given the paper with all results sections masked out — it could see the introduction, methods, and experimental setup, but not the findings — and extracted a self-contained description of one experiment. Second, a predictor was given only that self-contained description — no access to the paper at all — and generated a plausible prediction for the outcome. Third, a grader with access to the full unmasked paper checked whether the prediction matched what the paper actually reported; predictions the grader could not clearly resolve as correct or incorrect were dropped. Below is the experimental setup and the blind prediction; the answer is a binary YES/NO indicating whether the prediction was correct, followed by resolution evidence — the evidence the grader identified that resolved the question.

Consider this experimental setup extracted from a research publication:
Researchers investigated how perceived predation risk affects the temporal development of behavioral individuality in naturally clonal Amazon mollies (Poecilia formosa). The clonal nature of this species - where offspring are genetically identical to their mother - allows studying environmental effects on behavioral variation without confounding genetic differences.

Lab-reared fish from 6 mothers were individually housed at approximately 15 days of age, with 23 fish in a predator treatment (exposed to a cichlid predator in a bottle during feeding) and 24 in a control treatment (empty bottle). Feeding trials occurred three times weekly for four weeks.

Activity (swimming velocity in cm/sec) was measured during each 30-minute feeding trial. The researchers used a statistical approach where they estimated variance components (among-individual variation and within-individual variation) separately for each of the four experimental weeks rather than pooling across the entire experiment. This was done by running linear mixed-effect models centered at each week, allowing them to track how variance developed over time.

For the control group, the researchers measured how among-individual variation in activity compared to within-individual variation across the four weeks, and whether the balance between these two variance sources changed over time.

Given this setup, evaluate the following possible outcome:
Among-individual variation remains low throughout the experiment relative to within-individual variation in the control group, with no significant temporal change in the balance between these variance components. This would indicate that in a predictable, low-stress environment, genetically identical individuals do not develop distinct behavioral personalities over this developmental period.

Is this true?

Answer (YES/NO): NO